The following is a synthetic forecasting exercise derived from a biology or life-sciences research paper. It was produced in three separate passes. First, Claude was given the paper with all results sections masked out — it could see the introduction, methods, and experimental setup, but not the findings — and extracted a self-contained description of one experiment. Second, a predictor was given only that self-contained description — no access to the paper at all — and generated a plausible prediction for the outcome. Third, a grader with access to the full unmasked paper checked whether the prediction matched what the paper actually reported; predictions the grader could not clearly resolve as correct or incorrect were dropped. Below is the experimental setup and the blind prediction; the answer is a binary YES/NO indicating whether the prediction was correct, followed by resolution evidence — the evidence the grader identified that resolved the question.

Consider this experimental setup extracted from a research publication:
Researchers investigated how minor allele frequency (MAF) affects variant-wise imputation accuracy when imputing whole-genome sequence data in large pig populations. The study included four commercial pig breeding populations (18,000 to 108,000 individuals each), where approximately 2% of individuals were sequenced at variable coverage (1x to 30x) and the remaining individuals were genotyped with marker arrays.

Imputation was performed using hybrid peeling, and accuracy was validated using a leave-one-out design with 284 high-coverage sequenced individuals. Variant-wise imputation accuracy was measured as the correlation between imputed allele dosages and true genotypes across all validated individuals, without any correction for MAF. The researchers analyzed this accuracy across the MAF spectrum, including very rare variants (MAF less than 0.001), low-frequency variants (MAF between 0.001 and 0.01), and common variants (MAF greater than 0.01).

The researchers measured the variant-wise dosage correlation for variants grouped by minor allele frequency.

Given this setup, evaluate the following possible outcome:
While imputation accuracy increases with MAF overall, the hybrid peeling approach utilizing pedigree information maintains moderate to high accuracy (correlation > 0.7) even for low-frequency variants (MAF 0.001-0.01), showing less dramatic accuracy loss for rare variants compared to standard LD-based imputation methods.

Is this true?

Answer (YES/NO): NO